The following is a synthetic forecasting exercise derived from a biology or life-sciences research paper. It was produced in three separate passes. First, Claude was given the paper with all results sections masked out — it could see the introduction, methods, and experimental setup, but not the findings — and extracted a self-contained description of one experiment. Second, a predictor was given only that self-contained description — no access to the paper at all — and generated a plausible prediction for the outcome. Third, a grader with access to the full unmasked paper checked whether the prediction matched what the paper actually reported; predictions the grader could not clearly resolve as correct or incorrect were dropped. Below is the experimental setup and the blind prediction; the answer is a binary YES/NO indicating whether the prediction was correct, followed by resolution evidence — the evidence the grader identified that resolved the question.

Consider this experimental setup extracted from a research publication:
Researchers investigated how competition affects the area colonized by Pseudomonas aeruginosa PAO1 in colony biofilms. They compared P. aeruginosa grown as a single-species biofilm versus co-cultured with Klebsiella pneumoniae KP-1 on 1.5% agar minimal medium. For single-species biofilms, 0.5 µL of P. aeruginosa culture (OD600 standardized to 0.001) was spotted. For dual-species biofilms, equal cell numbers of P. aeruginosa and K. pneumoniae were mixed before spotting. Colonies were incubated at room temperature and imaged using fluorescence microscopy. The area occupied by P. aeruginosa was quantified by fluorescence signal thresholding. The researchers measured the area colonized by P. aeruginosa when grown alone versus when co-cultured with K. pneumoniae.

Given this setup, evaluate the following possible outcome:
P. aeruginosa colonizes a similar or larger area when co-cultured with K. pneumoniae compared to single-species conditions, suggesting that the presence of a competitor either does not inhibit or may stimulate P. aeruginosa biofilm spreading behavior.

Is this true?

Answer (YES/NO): YES